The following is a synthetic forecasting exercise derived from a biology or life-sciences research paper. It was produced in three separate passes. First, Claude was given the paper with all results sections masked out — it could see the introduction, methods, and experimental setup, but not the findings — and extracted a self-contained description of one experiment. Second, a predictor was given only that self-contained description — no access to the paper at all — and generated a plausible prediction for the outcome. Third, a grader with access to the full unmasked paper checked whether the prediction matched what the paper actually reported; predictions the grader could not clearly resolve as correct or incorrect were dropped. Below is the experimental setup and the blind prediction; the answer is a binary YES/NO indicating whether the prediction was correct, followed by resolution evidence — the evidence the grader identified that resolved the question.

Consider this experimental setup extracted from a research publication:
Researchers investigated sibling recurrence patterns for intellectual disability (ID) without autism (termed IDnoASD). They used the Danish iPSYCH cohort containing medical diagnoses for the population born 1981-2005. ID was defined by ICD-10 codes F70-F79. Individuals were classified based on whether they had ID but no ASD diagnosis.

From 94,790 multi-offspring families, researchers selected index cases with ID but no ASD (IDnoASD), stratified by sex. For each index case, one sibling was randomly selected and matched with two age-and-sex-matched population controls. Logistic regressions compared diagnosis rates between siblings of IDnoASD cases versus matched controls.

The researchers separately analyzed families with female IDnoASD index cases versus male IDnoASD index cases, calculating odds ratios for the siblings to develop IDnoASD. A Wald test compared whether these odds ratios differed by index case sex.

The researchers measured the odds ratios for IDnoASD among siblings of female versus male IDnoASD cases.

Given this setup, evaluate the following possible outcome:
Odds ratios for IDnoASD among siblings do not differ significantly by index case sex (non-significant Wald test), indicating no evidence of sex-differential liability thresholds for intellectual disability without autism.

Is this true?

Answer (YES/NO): YES